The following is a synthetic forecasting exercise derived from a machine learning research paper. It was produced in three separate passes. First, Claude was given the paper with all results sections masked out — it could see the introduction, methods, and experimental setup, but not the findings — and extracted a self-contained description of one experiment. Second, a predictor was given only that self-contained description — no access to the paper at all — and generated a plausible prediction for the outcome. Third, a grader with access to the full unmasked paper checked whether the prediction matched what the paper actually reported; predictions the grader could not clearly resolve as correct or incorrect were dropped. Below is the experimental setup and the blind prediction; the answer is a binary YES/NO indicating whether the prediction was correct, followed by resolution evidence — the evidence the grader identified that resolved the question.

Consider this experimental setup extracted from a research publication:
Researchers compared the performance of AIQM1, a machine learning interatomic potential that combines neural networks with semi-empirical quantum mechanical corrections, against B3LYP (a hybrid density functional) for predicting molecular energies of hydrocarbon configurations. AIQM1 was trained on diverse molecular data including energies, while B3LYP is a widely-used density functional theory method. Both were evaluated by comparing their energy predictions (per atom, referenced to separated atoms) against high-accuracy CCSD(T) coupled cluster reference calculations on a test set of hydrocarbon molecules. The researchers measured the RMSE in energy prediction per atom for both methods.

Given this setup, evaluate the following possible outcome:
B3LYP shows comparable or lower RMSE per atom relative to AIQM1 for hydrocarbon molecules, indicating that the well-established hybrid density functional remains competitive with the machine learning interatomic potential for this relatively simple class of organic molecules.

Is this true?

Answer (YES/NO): NO